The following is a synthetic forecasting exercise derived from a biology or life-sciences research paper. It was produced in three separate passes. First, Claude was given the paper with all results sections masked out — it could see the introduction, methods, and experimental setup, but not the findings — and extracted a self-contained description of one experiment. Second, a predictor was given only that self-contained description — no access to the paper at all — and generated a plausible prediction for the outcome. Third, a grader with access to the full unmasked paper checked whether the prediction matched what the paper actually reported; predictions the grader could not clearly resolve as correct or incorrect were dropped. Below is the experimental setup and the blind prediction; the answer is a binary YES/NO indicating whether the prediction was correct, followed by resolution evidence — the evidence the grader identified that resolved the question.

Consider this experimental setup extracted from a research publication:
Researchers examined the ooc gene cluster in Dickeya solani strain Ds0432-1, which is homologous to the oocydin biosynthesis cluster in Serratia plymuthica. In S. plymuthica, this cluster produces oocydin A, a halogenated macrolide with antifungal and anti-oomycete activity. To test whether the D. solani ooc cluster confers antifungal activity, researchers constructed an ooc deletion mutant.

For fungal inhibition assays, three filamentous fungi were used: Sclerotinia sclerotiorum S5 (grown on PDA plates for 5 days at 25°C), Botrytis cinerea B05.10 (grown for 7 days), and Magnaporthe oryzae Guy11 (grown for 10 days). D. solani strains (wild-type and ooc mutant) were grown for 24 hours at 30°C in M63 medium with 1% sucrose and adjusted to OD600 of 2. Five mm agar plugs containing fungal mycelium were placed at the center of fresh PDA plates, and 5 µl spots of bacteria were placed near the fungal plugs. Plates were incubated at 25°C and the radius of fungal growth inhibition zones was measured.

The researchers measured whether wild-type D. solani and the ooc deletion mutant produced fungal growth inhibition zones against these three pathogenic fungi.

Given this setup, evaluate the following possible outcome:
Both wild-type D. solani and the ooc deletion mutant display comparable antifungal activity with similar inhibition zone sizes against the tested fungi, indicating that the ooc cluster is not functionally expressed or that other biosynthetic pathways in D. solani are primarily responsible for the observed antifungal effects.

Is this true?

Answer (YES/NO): NO